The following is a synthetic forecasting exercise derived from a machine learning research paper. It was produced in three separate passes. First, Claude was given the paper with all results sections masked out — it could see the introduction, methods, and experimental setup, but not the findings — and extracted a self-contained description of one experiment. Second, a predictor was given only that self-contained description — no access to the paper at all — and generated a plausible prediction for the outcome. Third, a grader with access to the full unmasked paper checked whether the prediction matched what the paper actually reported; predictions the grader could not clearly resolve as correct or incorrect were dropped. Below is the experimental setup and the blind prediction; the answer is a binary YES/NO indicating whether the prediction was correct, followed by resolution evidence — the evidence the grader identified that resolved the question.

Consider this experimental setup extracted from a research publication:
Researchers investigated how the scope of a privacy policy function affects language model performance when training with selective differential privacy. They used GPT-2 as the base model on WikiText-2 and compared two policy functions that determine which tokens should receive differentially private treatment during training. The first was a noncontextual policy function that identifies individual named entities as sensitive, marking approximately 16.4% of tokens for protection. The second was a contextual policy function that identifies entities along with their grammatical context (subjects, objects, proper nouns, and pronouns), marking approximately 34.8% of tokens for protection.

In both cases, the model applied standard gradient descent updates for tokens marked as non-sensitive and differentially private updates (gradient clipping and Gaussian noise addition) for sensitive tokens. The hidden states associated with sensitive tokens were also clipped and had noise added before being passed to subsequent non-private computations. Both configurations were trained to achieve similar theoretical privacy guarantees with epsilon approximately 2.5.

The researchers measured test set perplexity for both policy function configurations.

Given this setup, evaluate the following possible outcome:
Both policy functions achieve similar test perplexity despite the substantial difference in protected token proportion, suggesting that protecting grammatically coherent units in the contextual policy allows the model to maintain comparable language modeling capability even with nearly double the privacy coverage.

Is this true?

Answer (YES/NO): NO